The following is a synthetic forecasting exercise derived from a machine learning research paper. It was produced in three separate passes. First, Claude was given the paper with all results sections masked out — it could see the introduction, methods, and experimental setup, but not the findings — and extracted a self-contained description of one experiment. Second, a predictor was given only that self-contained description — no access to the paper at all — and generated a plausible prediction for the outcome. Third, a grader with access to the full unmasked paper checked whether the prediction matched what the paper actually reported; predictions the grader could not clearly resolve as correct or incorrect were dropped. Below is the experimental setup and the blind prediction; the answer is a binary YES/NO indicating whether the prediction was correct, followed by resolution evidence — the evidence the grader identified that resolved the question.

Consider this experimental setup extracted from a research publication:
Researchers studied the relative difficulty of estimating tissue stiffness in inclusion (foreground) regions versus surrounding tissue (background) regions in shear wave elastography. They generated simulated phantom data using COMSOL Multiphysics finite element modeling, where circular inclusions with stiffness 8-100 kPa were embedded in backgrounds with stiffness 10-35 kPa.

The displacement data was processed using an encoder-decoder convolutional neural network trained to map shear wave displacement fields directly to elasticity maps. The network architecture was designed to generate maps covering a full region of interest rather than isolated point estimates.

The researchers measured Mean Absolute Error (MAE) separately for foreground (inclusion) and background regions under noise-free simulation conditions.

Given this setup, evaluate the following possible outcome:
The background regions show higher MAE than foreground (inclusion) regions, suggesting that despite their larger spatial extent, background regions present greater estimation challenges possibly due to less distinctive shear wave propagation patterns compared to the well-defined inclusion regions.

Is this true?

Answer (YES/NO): NO